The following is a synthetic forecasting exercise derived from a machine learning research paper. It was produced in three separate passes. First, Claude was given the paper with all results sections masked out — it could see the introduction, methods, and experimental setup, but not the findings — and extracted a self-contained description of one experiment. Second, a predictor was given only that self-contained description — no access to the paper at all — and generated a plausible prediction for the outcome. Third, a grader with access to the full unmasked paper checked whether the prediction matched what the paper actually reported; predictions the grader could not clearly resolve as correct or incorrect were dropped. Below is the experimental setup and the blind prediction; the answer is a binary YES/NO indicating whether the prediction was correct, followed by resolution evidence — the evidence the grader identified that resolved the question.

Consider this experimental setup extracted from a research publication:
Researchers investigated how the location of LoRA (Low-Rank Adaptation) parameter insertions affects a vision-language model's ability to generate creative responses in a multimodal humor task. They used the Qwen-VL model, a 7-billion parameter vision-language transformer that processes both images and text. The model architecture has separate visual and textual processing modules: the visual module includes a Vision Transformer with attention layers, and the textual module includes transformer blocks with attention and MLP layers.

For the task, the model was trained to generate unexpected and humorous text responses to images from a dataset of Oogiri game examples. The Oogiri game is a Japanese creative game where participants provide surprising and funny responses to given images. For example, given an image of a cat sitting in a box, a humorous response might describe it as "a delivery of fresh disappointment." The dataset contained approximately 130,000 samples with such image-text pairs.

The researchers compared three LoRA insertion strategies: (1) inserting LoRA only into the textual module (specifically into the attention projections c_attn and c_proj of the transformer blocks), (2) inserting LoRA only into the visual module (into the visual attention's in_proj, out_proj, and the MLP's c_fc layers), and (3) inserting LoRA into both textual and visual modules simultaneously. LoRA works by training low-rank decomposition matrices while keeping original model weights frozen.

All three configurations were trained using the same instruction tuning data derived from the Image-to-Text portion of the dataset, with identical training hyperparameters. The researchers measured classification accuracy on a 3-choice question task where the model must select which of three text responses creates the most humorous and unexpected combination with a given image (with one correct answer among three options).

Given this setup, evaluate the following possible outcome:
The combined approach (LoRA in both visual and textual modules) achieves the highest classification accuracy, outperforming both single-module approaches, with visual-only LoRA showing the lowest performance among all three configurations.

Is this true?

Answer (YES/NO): NO